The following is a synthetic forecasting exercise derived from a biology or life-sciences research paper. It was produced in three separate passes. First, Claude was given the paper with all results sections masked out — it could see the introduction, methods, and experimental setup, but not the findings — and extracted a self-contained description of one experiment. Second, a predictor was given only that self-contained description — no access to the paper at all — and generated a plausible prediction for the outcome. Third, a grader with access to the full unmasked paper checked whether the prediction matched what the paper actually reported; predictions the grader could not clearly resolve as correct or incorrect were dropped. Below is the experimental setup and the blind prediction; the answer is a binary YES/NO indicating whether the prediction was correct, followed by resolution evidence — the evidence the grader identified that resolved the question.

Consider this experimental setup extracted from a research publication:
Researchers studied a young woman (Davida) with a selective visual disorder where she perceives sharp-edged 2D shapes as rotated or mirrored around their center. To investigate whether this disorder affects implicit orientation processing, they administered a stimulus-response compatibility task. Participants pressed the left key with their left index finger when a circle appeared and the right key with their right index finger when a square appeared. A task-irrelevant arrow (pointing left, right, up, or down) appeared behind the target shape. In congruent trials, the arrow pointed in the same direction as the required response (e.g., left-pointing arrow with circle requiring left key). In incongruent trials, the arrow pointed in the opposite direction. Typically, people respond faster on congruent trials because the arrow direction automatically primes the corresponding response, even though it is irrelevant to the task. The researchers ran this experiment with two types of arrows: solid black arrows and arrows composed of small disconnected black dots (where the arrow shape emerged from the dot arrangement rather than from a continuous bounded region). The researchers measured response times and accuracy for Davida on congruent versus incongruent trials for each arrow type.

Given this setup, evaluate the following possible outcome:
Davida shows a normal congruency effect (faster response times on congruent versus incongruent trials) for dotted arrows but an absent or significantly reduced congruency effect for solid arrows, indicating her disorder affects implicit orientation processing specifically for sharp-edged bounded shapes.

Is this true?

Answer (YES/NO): YES